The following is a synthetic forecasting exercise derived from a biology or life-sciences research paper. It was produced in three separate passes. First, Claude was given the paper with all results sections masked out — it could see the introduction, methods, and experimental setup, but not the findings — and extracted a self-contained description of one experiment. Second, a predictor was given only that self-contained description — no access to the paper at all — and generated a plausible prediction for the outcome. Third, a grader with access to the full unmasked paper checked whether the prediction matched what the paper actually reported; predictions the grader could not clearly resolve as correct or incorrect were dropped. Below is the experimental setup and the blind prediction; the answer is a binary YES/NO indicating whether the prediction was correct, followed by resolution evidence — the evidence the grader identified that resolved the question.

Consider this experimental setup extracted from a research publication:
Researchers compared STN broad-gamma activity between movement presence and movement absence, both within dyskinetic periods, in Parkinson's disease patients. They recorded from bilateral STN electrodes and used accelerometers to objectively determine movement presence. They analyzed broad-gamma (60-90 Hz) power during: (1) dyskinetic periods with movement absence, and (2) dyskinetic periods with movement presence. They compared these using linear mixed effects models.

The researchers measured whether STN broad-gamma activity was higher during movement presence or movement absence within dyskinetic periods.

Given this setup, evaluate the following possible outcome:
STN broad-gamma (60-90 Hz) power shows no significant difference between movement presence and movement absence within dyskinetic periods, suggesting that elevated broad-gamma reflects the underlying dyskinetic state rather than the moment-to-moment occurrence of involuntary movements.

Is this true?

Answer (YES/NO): NO